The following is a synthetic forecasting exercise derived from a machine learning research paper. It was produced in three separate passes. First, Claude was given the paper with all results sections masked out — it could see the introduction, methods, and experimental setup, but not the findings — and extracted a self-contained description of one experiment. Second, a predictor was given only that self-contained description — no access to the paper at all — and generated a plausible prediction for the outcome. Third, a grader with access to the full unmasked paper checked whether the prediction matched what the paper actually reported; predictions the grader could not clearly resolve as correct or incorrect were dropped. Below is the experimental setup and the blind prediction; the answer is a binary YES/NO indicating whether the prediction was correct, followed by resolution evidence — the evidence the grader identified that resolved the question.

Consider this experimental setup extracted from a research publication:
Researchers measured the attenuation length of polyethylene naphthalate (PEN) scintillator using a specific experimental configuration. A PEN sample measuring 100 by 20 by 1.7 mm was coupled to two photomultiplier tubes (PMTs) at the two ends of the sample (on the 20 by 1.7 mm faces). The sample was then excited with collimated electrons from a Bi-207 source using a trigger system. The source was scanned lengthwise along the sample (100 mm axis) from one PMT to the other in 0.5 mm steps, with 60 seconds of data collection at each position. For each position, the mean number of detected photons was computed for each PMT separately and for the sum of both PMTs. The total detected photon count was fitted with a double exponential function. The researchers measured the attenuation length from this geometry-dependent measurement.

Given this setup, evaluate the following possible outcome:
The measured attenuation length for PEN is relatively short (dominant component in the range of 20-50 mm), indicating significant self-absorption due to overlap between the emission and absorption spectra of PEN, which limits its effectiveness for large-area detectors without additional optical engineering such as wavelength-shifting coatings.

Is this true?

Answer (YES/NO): NO